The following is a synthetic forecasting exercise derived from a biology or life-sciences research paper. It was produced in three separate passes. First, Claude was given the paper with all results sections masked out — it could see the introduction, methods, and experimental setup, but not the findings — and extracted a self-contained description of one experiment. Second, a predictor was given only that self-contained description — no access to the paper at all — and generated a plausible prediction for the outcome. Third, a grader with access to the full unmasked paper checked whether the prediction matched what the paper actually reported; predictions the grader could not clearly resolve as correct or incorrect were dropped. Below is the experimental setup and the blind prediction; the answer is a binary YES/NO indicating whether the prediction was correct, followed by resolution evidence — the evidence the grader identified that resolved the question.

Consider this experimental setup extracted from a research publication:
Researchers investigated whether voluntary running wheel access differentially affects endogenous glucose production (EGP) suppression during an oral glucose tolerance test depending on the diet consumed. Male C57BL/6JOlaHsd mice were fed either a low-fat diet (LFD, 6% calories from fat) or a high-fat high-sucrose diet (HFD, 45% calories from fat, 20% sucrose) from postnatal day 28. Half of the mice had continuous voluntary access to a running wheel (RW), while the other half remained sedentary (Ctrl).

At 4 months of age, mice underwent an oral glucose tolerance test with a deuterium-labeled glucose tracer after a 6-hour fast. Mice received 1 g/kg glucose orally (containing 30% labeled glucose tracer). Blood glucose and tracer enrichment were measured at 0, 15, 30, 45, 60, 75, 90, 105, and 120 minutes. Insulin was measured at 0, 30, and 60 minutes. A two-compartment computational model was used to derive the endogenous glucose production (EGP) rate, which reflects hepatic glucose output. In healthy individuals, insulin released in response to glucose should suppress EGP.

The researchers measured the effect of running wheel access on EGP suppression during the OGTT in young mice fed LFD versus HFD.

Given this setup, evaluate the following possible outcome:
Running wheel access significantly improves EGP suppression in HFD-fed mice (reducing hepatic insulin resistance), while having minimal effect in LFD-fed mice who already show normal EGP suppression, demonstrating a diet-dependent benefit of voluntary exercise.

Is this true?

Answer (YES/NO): NO